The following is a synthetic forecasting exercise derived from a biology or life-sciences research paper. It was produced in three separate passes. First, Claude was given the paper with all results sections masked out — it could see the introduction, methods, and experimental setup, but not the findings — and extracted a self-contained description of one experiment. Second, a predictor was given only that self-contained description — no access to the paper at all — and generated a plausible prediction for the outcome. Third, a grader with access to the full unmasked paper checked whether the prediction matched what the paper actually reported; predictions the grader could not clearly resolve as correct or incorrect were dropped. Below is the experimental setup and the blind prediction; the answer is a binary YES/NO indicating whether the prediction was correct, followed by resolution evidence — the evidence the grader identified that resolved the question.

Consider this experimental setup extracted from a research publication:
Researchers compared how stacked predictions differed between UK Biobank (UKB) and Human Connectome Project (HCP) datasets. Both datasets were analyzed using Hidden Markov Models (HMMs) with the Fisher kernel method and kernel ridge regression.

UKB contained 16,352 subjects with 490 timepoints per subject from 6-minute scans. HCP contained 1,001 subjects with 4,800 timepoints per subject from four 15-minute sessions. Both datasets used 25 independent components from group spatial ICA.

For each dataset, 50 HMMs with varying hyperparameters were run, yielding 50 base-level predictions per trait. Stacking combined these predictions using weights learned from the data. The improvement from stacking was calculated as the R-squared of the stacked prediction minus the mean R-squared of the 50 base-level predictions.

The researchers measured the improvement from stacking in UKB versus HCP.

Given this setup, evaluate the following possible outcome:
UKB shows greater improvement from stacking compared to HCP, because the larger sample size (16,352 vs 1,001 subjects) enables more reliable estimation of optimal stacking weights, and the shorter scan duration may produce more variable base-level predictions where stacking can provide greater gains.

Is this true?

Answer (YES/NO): YES